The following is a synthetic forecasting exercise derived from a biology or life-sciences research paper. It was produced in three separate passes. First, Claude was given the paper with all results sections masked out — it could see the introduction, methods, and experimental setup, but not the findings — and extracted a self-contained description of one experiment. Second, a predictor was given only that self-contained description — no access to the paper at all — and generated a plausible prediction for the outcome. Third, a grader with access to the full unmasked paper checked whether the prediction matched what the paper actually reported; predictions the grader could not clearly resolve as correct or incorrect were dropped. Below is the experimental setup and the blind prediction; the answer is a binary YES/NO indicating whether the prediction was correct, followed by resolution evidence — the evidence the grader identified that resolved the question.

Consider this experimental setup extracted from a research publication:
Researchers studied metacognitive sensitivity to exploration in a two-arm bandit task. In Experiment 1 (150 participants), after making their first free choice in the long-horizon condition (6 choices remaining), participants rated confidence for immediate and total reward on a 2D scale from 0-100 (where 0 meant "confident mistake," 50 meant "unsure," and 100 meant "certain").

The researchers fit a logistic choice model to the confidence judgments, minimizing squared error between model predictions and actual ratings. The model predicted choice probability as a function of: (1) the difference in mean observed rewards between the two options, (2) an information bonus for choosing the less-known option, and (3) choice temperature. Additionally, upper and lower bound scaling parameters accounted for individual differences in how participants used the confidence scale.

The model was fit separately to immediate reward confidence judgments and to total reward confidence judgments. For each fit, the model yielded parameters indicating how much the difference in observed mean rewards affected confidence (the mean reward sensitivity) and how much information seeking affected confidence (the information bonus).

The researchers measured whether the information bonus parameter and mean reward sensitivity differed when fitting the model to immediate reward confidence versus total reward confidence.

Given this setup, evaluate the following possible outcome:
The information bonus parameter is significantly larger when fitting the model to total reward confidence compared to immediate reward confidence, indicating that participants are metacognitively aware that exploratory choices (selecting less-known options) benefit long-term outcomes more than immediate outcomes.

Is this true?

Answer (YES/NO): NO